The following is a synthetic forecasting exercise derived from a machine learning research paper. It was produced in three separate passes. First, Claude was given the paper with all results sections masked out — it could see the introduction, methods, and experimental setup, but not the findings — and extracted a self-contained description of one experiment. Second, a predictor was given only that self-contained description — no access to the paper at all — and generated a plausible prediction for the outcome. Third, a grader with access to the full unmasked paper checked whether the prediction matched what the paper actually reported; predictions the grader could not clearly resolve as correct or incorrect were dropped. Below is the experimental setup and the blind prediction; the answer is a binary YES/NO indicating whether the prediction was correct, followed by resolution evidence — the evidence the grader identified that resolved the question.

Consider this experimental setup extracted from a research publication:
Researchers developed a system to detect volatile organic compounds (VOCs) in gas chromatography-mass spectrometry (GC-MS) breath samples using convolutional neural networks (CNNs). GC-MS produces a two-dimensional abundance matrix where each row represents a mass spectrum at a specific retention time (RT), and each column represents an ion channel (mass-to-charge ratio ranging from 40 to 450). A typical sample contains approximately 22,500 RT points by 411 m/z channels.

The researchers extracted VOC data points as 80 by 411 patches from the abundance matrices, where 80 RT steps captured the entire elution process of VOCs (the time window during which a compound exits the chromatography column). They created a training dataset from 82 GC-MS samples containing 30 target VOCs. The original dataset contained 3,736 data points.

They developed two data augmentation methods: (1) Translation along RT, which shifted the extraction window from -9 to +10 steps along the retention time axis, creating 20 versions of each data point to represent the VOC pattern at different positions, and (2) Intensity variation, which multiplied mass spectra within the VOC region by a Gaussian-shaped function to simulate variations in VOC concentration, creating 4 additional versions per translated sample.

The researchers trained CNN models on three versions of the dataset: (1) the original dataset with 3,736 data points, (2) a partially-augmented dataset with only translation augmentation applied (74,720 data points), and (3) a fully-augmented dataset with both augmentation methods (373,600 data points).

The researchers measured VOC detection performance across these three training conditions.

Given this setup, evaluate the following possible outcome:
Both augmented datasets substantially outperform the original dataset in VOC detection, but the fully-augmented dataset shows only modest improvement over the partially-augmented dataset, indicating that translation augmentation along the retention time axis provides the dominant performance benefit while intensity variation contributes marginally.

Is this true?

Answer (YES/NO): YES